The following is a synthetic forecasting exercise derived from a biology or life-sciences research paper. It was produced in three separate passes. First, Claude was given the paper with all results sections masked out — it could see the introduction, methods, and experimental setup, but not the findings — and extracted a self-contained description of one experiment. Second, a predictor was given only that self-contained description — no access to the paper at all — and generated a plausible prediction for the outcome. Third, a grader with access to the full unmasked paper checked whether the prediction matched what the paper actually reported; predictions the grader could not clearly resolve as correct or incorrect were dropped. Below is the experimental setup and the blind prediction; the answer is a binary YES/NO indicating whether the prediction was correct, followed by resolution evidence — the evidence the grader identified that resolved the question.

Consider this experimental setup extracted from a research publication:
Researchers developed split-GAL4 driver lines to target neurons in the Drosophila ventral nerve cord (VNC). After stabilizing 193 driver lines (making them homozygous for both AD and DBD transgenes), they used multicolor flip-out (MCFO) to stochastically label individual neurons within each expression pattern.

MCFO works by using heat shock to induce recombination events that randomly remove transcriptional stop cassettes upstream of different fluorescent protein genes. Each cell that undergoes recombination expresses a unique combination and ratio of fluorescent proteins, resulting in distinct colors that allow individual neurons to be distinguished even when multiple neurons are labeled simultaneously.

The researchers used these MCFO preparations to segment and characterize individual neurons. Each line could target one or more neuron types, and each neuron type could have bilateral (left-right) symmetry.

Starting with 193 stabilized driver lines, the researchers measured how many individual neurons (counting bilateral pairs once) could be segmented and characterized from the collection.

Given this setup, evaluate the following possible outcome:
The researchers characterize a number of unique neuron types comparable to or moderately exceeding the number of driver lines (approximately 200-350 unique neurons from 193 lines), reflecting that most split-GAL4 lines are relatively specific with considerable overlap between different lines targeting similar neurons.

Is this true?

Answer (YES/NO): YES